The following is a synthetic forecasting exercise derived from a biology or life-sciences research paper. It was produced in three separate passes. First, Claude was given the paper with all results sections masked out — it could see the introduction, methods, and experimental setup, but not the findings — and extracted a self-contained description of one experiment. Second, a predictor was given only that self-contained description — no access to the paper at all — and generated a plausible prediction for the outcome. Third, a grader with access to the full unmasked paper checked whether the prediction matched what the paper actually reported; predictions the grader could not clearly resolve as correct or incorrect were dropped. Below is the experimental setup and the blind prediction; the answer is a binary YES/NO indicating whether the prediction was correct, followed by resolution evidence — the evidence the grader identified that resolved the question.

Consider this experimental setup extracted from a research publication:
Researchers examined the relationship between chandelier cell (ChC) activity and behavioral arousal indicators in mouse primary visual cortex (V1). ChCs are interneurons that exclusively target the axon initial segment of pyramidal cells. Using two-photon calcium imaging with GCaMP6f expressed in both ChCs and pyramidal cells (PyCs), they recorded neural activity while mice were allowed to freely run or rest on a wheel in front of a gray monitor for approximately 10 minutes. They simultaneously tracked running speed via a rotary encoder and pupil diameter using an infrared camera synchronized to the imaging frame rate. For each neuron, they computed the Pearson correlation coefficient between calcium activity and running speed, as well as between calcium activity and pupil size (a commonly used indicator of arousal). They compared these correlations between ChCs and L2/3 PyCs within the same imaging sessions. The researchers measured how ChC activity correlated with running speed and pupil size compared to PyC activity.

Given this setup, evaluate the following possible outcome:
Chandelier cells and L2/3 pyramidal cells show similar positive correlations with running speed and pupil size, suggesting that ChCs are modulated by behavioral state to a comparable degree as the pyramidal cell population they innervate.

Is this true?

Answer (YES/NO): NO